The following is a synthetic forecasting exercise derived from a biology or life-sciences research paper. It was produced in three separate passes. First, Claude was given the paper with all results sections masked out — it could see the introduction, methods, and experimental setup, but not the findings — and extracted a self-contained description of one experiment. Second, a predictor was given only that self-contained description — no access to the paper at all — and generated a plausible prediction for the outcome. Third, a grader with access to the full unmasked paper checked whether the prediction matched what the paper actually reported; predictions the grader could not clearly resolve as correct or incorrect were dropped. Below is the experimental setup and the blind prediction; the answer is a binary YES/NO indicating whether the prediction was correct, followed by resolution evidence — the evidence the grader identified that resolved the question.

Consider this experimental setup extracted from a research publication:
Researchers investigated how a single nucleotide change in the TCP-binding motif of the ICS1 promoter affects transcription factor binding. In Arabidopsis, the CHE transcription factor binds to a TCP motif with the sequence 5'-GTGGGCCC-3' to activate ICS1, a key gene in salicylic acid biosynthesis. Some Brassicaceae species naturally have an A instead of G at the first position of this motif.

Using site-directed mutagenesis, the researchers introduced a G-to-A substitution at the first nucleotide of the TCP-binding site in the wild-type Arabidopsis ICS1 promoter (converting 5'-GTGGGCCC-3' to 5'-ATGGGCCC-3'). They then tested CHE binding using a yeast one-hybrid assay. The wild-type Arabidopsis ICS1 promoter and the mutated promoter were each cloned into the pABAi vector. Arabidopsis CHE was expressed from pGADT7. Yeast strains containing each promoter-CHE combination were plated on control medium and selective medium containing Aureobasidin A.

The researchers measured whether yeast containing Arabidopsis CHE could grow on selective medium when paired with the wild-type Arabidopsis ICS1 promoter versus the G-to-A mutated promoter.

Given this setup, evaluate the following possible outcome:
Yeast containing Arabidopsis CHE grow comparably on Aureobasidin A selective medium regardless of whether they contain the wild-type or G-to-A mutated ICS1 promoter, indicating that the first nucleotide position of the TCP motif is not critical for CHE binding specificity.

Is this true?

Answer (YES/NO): NO